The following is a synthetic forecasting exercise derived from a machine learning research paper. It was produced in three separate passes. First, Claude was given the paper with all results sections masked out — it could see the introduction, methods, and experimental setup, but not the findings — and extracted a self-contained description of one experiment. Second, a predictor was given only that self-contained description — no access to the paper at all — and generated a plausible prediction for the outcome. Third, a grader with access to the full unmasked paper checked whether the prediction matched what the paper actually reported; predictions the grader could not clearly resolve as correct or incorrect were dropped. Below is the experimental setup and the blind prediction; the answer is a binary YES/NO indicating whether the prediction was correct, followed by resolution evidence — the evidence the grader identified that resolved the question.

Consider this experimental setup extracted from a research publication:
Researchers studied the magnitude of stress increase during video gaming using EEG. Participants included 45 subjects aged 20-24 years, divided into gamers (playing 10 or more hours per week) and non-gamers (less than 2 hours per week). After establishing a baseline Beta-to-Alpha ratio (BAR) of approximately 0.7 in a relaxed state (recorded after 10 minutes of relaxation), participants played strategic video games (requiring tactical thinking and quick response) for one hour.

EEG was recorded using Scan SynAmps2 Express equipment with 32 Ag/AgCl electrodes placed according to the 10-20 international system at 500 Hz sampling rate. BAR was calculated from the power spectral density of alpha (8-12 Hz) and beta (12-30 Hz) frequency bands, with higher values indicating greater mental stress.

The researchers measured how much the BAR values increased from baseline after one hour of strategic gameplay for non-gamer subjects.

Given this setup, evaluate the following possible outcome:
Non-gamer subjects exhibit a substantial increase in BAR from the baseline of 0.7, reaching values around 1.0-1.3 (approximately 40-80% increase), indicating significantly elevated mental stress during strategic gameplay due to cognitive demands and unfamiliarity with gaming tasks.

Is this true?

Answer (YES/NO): NO